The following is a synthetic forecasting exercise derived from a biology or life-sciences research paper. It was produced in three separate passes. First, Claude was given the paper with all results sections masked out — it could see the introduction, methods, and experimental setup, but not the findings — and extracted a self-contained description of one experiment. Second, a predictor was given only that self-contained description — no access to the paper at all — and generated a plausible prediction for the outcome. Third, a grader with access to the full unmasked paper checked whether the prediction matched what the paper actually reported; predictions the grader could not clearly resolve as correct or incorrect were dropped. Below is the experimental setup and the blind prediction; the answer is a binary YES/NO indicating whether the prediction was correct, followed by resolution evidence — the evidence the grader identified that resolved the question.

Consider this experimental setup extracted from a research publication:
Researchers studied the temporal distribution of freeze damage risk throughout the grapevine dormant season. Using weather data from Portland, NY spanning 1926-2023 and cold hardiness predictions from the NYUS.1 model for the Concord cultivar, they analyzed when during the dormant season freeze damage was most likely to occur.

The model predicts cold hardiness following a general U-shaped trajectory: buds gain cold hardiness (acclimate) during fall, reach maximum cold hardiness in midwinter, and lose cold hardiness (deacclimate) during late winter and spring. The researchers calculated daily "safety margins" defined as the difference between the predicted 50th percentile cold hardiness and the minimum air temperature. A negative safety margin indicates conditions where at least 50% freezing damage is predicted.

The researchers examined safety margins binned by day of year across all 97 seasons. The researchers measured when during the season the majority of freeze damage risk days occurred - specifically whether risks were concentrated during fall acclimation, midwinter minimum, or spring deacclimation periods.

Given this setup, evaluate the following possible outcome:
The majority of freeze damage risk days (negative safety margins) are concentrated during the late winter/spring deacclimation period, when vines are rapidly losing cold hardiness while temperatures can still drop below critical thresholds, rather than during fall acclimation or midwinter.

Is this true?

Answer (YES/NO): YES